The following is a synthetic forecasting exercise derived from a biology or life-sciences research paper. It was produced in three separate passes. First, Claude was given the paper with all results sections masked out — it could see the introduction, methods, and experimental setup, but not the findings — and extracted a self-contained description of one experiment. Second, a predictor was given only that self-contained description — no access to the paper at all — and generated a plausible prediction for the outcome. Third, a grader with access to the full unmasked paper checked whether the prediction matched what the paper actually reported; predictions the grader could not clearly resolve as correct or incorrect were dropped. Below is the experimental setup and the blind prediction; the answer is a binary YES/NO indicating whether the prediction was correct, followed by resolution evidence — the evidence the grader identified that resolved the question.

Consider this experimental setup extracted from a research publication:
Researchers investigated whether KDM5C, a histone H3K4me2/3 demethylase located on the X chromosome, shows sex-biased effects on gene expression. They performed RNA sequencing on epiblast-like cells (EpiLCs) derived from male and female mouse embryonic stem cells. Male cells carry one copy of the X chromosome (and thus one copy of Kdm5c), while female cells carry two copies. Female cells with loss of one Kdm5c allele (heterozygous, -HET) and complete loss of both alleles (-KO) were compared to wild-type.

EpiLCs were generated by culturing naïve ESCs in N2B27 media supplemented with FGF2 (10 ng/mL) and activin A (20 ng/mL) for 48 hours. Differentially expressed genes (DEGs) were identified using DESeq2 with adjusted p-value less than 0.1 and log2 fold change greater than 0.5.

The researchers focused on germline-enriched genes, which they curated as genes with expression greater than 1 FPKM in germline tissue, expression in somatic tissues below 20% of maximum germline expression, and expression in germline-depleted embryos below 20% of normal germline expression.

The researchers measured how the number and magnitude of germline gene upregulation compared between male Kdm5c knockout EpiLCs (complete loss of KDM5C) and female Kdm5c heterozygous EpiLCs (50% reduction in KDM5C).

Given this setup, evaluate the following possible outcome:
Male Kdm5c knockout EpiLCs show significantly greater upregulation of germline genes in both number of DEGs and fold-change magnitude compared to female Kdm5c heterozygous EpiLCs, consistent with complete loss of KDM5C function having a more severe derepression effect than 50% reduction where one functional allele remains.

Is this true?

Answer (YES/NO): NO